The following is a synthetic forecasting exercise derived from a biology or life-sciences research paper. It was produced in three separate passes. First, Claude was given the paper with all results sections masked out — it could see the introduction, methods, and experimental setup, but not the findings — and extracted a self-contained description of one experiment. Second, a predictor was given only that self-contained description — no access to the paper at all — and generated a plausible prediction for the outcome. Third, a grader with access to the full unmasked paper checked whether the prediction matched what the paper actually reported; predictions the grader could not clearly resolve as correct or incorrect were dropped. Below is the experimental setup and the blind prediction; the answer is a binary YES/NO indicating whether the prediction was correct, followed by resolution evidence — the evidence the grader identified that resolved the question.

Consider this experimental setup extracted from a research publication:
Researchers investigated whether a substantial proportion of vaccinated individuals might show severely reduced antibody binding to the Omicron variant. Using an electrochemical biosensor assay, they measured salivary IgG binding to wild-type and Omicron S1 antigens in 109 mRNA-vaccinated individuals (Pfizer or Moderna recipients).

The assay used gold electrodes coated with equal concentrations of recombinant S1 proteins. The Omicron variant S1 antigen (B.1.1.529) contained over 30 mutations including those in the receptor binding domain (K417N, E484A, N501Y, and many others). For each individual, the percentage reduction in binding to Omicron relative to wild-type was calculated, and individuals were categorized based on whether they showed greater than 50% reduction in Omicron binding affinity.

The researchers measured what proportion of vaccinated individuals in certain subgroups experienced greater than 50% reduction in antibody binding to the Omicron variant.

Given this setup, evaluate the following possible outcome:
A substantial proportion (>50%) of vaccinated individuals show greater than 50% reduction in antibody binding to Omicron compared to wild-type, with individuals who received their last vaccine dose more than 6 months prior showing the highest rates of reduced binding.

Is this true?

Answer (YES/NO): NO